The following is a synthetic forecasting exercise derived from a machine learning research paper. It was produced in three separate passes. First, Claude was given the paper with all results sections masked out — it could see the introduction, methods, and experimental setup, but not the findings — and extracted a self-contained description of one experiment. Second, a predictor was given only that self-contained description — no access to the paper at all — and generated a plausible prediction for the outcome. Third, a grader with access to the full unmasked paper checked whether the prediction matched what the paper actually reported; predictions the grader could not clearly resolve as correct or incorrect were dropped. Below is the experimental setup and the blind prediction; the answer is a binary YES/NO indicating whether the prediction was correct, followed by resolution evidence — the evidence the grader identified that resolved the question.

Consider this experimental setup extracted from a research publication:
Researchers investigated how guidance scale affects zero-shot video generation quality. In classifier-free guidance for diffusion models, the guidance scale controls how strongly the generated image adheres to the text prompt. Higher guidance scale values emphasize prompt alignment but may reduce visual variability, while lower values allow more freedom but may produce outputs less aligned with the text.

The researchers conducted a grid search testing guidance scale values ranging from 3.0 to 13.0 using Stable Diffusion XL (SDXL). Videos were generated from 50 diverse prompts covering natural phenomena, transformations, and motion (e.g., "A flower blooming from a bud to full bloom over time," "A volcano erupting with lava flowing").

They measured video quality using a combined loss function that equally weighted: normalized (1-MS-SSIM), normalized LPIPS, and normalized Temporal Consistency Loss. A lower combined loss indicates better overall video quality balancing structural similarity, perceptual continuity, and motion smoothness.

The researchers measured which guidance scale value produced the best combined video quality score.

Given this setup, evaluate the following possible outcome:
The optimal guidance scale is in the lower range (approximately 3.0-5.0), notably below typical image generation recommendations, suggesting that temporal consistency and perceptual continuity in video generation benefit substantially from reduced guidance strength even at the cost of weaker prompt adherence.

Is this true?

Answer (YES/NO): NO